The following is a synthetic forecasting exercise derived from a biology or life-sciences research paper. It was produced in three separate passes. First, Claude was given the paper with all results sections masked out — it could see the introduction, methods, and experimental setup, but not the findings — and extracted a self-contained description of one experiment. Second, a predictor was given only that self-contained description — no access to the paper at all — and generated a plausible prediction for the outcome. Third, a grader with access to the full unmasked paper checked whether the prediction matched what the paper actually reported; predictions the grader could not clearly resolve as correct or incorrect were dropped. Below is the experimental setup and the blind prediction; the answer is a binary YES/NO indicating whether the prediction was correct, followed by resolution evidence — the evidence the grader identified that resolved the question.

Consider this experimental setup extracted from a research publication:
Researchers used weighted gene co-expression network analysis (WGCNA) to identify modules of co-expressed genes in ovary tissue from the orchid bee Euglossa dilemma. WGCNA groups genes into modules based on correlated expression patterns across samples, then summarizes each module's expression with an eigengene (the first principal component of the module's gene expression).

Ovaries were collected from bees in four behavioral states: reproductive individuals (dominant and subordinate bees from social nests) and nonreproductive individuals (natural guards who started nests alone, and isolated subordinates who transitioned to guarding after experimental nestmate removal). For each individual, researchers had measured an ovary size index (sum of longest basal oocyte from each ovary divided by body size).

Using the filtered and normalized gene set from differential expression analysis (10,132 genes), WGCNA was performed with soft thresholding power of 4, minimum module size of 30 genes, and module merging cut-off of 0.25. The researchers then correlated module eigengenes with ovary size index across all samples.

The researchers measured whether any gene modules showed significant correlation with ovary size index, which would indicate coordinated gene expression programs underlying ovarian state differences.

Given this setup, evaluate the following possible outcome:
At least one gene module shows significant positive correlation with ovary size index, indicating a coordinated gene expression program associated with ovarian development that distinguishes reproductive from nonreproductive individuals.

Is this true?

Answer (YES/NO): YES